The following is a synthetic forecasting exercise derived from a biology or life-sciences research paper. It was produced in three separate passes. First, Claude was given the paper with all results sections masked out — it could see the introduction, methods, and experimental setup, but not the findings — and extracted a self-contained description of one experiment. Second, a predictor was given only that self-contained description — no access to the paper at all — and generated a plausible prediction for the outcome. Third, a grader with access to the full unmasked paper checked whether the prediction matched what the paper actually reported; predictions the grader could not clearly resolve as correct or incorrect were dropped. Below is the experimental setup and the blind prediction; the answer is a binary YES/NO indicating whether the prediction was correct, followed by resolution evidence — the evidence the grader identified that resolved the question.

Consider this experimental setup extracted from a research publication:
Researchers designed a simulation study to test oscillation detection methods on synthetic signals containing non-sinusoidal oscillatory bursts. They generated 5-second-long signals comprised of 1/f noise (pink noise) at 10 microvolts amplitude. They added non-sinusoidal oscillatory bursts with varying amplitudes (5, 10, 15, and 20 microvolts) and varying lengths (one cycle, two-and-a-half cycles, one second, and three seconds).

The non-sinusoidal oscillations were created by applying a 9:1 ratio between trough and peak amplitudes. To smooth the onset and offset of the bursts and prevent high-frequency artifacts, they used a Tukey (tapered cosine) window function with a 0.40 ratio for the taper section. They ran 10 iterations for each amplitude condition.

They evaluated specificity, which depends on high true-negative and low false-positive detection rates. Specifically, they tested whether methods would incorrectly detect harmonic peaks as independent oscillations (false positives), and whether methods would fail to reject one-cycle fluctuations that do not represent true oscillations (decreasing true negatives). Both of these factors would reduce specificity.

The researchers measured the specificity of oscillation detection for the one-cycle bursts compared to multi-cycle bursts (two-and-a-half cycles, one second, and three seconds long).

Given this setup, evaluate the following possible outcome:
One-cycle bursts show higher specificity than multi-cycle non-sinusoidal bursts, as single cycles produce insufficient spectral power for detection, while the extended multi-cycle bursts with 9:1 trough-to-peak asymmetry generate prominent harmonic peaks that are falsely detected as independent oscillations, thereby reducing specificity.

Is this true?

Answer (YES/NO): NO